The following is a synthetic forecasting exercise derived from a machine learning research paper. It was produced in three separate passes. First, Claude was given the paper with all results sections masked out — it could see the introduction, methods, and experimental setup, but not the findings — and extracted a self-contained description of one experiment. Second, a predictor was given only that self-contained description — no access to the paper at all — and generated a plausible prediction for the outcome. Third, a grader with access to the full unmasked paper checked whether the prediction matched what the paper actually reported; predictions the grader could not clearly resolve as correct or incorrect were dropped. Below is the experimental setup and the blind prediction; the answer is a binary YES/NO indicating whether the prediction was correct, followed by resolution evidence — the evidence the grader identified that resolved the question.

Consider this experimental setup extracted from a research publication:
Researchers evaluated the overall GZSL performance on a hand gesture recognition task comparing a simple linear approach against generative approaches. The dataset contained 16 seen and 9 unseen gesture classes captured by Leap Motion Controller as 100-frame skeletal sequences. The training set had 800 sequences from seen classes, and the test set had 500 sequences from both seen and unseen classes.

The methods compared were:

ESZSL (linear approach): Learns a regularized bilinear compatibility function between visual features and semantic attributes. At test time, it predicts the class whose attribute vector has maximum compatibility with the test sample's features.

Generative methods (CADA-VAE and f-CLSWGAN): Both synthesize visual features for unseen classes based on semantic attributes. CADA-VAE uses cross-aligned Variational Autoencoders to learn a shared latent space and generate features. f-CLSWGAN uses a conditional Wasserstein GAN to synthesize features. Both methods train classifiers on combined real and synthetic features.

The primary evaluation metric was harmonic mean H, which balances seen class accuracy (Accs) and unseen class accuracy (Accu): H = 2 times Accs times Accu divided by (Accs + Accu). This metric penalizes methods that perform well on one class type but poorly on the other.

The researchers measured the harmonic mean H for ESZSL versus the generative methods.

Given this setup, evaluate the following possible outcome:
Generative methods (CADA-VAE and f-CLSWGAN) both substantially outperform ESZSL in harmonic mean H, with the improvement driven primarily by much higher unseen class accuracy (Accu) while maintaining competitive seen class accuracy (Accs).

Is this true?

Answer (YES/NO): YES